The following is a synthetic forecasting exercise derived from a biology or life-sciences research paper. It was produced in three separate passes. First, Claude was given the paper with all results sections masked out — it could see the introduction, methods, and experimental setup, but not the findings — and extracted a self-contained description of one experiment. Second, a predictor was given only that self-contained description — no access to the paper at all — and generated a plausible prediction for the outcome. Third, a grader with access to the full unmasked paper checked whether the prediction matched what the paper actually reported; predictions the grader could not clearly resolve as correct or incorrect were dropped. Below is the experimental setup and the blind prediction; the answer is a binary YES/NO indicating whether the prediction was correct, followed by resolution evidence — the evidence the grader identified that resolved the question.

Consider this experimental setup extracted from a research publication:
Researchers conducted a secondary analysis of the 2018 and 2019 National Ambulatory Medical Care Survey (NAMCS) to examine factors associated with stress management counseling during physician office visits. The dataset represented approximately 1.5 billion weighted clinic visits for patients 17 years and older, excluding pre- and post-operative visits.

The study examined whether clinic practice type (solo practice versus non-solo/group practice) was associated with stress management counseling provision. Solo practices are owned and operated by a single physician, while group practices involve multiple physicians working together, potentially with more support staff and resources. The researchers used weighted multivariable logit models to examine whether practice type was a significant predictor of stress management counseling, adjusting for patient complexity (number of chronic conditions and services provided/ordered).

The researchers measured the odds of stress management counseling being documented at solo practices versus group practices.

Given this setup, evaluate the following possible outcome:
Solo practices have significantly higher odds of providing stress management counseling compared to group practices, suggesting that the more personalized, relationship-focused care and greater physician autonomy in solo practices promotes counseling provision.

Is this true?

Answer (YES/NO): YES